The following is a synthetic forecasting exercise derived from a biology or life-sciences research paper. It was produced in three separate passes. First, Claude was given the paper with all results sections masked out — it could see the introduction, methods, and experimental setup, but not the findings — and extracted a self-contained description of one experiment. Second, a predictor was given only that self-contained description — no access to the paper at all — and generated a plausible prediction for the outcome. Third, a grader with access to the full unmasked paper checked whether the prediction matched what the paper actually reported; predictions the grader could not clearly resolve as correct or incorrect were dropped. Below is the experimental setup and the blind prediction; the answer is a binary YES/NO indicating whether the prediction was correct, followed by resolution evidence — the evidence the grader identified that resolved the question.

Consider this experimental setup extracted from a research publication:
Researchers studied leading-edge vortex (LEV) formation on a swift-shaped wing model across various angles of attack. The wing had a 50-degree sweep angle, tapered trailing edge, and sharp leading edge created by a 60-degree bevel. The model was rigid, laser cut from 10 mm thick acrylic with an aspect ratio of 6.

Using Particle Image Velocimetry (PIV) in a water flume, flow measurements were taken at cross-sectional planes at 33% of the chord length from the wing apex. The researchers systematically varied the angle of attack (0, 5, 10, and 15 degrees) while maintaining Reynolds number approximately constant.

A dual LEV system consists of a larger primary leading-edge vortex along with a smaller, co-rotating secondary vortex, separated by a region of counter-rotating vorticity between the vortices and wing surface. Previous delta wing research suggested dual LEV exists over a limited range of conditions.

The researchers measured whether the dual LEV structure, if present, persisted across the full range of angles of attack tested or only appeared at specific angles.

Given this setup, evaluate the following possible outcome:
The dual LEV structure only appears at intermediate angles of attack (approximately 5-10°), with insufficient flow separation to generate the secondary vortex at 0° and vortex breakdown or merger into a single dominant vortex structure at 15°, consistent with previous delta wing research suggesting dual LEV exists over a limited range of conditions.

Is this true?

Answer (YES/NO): NO